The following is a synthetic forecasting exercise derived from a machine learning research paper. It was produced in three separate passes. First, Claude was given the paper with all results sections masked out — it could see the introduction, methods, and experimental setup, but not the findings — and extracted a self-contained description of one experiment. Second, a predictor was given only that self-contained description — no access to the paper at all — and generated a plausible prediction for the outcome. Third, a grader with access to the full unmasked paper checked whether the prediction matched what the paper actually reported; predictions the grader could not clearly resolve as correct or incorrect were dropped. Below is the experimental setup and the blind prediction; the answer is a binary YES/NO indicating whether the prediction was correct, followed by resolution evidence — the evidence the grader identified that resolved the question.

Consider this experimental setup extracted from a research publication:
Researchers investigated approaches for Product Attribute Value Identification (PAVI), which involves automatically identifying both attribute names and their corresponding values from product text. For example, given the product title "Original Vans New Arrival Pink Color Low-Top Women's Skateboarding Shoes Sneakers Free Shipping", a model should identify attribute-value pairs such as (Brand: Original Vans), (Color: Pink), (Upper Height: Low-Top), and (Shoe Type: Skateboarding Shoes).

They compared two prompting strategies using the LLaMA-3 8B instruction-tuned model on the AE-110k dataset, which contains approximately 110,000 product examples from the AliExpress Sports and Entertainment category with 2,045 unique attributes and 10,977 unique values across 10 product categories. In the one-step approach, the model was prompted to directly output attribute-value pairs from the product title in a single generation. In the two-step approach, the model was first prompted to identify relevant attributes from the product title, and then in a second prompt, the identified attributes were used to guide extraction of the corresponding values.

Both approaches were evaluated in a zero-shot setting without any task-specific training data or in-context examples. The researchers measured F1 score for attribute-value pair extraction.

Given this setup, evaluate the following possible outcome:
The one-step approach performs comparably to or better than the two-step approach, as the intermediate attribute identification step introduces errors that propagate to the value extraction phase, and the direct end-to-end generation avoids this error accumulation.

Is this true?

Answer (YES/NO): NO